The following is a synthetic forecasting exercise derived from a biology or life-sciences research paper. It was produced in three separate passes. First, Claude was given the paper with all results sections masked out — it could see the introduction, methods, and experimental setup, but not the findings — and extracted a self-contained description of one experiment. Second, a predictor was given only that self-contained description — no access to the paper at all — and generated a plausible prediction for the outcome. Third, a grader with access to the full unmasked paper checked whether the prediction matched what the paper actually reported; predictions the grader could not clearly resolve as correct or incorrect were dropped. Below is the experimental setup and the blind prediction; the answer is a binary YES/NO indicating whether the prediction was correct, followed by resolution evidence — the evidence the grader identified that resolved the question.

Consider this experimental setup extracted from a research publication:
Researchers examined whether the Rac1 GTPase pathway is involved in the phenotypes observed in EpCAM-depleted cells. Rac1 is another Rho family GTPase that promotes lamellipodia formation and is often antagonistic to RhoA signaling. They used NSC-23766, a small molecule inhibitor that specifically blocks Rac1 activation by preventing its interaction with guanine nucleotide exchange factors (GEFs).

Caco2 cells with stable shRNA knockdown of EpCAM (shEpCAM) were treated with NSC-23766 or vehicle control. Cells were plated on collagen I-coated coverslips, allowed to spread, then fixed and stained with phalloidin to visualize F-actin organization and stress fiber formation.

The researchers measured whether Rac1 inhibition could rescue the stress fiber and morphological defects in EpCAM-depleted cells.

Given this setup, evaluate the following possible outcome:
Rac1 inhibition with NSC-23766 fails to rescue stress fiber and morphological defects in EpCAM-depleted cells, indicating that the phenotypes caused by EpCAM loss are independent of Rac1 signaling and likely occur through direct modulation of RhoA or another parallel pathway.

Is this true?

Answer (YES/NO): YES